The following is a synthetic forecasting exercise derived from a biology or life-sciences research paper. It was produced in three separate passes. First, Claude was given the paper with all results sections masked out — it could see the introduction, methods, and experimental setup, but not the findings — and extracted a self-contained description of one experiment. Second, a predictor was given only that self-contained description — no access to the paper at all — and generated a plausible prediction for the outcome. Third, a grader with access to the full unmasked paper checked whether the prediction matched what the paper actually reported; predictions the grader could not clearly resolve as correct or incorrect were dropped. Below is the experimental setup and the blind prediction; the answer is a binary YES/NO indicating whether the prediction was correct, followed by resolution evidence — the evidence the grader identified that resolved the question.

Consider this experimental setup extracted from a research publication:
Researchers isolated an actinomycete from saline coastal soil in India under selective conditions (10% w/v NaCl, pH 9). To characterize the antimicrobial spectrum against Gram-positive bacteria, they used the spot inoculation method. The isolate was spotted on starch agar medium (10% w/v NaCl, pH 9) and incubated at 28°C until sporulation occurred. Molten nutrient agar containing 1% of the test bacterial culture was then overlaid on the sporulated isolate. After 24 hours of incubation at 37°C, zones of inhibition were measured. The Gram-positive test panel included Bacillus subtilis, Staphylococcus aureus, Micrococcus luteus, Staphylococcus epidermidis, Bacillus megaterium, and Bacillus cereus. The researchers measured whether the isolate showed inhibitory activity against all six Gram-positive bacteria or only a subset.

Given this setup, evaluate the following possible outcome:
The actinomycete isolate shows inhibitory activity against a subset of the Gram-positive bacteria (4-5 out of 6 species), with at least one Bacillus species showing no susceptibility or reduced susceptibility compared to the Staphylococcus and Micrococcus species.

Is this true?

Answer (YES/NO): YES